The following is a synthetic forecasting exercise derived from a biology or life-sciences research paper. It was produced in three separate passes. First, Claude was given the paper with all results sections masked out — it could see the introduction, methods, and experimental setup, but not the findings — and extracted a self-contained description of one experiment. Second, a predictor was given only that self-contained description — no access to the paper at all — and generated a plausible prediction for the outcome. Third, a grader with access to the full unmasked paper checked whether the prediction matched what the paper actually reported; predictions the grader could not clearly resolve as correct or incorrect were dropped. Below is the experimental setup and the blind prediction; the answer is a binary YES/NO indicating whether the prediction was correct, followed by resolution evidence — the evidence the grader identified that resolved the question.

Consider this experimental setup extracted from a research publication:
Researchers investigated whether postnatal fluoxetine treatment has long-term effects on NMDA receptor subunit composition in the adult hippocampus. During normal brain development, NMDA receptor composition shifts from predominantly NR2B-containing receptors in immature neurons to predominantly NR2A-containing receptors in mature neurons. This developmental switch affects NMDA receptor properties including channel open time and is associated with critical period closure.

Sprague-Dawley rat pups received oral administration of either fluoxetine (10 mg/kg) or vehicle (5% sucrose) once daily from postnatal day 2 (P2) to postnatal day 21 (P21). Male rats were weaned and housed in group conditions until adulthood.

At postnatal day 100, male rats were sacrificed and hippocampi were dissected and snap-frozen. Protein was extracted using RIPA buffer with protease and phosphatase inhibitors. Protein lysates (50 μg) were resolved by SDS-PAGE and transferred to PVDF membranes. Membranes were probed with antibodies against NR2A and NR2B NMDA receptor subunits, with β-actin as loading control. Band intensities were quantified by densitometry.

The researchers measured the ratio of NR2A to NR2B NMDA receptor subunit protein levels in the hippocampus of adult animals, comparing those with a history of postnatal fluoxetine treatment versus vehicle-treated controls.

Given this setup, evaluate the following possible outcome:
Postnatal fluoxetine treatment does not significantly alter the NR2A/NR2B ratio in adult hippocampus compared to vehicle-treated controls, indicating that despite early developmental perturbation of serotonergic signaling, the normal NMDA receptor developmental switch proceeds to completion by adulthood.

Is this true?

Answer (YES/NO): YES